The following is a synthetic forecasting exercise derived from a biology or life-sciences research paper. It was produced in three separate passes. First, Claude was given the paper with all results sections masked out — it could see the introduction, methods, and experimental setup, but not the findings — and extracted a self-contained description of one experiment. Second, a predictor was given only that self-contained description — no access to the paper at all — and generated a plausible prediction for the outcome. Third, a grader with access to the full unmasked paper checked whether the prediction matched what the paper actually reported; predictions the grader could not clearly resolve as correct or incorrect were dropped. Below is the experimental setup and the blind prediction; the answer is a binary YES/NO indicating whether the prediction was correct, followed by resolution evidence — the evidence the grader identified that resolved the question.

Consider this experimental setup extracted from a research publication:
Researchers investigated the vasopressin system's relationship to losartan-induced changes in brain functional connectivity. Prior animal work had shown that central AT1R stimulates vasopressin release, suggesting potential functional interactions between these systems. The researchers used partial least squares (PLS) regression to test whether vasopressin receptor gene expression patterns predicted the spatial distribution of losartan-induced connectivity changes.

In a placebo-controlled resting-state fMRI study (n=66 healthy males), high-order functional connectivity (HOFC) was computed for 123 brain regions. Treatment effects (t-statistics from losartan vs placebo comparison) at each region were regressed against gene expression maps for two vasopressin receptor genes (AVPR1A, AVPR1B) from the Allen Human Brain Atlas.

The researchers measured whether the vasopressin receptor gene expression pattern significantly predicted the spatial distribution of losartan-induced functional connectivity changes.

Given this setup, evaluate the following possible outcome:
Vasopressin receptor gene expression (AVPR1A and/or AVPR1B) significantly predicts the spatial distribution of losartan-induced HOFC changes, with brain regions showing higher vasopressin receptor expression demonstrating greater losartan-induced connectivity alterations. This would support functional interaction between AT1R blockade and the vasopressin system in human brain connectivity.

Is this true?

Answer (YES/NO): NO